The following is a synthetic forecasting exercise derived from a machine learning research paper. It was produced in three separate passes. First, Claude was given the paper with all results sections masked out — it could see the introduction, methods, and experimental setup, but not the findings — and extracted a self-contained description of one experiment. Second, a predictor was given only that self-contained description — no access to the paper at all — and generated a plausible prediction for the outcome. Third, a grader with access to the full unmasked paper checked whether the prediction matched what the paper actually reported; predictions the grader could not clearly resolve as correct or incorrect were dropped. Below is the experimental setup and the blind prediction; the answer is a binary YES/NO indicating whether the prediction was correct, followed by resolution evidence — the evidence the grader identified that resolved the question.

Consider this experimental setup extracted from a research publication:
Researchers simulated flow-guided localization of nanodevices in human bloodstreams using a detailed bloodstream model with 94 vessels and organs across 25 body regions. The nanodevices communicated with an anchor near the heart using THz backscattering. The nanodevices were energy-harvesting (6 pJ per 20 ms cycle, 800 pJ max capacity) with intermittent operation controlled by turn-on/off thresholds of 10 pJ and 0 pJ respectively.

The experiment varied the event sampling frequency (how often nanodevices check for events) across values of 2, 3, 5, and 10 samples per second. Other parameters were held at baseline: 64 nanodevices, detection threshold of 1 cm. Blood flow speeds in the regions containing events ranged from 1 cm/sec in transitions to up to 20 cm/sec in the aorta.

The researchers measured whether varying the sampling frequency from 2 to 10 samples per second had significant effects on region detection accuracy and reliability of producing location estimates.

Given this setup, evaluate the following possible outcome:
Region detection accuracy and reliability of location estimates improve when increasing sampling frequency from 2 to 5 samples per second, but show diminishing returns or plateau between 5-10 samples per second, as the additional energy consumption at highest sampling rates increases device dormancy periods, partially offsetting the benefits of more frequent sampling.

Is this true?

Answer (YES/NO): NO